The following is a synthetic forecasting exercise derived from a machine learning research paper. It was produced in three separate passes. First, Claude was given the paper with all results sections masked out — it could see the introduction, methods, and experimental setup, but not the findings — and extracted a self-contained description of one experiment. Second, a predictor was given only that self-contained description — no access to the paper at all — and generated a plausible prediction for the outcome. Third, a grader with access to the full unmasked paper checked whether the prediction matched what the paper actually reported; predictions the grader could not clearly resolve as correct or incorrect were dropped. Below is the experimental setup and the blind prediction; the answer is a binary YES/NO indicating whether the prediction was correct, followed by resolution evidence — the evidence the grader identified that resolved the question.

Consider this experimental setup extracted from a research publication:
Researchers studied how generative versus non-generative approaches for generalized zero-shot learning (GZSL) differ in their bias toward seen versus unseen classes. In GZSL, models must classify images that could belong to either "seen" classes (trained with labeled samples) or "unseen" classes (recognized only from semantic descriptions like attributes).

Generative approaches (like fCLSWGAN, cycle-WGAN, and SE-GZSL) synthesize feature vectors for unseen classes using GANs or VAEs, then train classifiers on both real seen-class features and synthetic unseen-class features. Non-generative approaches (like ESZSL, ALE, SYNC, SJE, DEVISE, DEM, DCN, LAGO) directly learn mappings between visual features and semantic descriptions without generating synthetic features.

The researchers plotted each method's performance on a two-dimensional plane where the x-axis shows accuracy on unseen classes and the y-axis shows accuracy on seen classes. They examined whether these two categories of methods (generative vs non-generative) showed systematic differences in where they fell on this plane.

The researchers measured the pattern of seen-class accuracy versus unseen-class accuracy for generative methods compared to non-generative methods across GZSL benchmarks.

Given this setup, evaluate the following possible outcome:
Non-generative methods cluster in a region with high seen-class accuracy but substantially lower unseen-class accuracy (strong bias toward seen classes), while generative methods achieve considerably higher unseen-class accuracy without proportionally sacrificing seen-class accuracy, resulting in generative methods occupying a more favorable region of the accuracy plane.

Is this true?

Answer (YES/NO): NO